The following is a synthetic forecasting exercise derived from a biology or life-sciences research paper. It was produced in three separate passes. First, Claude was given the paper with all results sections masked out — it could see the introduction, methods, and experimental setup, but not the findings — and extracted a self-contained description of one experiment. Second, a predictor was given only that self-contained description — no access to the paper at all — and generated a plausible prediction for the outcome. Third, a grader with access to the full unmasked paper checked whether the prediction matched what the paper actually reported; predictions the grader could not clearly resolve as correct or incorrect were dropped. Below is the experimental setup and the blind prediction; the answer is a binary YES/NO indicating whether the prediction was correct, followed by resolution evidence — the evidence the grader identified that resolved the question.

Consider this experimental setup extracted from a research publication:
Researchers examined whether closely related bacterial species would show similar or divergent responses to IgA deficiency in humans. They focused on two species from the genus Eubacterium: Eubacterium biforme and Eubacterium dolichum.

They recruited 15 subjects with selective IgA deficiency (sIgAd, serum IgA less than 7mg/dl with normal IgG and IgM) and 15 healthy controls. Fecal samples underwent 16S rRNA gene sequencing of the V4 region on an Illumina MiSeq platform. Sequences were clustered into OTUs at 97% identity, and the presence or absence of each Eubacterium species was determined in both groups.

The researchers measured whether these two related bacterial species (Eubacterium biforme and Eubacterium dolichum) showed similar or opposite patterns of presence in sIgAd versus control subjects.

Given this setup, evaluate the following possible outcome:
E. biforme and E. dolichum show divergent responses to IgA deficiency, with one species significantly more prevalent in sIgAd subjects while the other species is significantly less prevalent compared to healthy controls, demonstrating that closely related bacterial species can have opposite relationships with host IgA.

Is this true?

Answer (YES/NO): YES